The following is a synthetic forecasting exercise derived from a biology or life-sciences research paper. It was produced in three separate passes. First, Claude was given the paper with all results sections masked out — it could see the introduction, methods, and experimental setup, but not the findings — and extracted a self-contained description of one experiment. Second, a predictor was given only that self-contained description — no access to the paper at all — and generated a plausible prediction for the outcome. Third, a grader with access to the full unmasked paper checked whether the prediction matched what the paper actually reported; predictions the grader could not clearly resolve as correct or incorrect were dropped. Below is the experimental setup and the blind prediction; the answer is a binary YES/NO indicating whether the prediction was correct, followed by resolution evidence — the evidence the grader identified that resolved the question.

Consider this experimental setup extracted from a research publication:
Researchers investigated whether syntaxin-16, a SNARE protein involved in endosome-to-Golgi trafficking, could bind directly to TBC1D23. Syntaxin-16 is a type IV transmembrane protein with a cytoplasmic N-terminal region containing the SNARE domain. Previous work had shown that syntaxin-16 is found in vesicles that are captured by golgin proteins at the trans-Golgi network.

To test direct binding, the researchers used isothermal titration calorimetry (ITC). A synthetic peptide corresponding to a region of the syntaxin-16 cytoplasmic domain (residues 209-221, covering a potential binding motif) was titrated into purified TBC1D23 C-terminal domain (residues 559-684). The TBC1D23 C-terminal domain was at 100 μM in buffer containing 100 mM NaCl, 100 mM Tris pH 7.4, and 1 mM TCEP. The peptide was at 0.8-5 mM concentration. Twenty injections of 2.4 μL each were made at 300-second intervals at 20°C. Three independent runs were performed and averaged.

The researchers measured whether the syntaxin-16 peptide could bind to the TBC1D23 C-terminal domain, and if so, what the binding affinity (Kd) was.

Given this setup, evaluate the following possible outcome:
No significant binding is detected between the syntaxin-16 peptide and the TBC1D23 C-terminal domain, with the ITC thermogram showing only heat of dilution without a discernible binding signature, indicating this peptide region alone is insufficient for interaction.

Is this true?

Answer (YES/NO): NO